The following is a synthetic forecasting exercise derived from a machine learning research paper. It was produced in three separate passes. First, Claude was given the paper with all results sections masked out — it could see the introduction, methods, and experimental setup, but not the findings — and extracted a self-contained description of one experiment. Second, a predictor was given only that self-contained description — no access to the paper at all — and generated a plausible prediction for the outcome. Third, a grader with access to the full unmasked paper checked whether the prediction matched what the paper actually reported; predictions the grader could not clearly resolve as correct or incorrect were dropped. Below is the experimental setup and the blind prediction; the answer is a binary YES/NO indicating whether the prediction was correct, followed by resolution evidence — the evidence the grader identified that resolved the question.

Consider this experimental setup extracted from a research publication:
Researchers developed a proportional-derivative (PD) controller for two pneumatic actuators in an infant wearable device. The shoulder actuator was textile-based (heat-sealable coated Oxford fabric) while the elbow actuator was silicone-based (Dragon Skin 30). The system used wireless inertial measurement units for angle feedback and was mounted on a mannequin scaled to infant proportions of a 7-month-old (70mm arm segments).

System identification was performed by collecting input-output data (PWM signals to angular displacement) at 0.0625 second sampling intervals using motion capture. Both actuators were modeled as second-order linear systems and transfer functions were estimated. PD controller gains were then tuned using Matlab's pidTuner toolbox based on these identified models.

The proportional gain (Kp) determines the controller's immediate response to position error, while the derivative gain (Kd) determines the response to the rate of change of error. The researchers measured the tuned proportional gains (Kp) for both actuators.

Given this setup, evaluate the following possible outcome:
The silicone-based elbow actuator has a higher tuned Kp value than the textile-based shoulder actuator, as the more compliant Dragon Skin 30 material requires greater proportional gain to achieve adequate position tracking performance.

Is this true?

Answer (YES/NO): YES